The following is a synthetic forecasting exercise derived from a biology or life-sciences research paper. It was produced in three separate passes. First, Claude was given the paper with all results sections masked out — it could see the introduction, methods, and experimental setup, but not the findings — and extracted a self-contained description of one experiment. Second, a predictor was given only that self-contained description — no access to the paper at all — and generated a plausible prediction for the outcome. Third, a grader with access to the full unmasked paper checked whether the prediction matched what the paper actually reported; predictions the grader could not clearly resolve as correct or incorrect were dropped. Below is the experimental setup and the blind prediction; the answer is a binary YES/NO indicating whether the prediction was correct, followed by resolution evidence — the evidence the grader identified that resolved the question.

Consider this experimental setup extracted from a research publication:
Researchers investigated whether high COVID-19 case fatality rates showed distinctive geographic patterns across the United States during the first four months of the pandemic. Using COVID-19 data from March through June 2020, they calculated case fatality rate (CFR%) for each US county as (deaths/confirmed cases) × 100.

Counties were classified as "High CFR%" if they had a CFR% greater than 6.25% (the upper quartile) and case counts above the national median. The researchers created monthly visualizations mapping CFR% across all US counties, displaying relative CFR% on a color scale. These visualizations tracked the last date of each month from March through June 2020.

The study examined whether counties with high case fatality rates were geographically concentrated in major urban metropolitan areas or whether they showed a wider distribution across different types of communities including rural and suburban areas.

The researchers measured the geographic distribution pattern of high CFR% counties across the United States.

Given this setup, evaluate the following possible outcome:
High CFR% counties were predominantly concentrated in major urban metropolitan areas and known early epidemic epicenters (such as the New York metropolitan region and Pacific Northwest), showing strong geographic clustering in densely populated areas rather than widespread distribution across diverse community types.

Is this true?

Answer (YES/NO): NO